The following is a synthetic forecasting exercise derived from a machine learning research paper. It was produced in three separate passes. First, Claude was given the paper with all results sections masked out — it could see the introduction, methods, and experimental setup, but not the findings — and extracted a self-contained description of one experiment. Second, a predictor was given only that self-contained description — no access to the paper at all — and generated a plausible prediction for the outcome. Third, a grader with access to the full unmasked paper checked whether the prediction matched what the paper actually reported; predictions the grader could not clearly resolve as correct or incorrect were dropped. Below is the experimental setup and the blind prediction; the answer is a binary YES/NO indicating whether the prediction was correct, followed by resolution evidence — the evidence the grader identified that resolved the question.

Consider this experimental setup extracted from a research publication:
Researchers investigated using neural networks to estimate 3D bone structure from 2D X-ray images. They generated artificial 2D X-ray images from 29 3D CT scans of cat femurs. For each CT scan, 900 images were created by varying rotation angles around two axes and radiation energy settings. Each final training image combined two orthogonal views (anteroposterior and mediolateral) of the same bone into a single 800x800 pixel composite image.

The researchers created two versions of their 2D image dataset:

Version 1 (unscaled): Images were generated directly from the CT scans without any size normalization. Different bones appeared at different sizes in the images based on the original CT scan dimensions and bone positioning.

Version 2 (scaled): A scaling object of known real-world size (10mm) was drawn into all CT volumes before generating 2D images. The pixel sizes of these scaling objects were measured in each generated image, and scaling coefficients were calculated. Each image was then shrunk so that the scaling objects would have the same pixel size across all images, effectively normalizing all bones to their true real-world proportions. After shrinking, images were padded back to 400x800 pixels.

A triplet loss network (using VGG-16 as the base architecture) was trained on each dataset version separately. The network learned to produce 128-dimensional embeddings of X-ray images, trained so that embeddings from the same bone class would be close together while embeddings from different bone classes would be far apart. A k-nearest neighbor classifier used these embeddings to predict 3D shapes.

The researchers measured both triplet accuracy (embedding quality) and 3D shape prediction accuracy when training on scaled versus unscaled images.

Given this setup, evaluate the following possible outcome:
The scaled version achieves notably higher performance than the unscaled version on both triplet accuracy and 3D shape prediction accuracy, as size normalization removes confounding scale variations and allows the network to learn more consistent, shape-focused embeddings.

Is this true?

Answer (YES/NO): NO